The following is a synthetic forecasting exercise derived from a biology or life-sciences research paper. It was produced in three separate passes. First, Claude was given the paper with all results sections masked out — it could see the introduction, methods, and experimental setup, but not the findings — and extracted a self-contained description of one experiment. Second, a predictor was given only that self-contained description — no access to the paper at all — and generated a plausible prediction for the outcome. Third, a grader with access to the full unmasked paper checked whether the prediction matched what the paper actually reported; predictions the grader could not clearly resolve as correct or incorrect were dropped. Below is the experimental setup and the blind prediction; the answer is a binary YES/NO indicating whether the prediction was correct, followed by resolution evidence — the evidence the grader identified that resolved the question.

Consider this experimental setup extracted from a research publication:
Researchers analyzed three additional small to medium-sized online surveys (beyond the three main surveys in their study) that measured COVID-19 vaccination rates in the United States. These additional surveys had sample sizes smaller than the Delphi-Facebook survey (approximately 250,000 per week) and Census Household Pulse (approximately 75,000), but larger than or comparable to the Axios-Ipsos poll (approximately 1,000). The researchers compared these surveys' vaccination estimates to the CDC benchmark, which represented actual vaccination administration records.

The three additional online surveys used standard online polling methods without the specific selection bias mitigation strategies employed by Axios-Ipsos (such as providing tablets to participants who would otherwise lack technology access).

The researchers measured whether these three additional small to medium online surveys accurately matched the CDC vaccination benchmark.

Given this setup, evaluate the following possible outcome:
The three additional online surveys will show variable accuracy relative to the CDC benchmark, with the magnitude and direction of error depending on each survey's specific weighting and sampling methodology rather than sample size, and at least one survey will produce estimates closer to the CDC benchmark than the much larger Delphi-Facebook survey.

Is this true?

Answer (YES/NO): NO